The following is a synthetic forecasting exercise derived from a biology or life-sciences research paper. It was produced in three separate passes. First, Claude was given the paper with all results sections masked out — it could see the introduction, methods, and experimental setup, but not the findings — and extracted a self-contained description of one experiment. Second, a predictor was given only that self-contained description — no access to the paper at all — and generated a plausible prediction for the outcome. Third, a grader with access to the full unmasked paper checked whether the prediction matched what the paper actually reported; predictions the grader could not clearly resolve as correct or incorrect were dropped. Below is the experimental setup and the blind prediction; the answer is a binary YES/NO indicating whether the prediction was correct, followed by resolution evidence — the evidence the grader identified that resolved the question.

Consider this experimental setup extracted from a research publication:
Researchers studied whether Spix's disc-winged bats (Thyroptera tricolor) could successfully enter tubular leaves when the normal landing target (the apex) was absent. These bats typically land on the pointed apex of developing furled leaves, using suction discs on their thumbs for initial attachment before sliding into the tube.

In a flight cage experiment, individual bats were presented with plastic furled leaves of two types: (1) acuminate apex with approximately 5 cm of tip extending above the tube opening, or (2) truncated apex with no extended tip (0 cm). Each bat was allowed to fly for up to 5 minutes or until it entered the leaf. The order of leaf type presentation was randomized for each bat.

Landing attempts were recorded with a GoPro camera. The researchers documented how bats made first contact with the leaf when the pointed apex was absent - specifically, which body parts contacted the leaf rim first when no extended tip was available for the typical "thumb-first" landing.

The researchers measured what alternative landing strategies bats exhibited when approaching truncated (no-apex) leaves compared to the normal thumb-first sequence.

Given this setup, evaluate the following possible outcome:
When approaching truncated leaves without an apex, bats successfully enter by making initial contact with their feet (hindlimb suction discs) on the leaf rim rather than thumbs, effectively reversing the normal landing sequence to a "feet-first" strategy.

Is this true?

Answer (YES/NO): NO